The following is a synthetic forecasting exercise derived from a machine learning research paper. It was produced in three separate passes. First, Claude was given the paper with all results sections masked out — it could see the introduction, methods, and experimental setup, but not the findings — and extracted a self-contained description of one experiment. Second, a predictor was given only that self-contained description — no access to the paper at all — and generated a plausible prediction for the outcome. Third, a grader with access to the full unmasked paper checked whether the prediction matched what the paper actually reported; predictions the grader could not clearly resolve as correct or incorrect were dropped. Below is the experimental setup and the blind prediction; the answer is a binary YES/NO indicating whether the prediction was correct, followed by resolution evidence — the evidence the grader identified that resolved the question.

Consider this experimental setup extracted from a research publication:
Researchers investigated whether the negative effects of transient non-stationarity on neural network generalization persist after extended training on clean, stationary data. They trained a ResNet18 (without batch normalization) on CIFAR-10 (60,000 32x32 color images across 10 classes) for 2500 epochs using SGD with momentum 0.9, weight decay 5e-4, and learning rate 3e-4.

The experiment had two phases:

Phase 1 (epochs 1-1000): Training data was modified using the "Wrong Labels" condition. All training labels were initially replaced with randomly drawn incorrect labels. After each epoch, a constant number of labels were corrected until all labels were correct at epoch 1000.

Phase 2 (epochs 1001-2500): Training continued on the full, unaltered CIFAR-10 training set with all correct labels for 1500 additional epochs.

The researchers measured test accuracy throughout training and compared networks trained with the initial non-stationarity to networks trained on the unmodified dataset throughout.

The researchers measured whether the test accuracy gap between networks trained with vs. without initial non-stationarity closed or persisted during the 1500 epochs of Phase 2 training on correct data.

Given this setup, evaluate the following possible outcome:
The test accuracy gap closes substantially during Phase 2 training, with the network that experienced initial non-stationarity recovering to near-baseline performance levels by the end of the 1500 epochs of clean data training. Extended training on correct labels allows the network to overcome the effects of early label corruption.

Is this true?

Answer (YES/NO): NO